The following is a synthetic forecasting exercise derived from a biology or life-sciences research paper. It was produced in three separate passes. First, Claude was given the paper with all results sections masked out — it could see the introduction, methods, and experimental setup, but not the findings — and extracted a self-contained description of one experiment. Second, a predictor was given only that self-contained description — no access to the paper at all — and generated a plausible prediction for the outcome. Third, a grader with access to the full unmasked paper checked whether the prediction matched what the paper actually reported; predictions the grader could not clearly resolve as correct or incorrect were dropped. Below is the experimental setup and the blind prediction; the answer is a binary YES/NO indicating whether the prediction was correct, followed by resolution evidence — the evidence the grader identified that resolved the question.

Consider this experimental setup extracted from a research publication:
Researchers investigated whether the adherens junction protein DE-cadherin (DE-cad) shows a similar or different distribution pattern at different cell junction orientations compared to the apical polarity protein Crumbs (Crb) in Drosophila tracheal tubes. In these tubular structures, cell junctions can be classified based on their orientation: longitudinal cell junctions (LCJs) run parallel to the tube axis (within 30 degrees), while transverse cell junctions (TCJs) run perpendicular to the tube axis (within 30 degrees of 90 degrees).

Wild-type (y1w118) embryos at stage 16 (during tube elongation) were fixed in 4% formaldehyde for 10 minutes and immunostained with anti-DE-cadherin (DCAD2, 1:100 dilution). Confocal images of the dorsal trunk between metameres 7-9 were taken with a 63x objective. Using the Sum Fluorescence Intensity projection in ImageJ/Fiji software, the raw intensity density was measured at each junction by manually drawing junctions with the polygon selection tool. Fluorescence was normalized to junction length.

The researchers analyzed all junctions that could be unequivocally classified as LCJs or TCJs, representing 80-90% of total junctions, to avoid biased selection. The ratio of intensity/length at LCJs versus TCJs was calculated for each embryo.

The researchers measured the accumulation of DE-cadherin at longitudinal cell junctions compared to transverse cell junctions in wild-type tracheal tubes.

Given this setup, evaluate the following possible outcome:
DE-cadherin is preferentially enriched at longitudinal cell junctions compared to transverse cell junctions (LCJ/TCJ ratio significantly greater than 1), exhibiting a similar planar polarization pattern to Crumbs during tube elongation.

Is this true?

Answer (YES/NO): NO